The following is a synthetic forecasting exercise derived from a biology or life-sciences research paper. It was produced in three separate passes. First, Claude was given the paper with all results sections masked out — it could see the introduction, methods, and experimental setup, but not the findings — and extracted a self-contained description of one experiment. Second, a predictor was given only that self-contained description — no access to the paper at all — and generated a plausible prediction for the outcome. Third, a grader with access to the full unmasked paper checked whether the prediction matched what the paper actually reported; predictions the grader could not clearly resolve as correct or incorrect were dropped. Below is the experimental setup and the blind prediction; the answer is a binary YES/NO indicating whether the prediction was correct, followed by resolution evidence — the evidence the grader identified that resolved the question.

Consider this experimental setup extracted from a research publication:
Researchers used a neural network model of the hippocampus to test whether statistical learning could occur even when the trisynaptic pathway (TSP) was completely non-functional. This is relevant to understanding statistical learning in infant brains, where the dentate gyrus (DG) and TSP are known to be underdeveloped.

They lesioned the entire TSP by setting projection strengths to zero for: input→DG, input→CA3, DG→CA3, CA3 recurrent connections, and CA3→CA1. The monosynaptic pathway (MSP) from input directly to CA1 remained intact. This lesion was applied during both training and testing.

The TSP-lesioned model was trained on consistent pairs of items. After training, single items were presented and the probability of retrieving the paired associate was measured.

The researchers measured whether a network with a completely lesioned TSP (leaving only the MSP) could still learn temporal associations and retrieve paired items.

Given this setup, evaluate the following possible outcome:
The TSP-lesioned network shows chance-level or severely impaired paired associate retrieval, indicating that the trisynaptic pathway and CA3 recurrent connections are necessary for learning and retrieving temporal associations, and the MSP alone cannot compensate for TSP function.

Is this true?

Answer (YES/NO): NO